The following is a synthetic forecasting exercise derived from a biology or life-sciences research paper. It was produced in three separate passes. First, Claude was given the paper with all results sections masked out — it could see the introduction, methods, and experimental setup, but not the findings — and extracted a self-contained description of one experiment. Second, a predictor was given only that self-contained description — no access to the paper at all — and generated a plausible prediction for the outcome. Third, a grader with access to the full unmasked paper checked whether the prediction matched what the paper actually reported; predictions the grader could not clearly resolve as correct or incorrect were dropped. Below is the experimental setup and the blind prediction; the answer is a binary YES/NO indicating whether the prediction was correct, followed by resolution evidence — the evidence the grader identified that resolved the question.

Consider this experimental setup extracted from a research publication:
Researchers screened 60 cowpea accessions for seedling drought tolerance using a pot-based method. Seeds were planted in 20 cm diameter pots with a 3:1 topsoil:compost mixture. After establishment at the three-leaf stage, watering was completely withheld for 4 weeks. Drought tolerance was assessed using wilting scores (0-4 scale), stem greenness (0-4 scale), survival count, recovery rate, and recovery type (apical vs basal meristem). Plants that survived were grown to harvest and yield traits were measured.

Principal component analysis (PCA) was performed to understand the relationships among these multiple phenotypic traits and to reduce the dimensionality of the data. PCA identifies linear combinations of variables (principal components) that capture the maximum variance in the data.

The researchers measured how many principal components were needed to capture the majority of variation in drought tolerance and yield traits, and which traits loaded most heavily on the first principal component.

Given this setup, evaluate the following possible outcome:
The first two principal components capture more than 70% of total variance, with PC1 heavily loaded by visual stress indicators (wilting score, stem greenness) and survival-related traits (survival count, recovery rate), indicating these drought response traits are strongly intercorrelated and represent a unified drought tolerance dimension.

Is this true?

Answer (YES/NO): NO